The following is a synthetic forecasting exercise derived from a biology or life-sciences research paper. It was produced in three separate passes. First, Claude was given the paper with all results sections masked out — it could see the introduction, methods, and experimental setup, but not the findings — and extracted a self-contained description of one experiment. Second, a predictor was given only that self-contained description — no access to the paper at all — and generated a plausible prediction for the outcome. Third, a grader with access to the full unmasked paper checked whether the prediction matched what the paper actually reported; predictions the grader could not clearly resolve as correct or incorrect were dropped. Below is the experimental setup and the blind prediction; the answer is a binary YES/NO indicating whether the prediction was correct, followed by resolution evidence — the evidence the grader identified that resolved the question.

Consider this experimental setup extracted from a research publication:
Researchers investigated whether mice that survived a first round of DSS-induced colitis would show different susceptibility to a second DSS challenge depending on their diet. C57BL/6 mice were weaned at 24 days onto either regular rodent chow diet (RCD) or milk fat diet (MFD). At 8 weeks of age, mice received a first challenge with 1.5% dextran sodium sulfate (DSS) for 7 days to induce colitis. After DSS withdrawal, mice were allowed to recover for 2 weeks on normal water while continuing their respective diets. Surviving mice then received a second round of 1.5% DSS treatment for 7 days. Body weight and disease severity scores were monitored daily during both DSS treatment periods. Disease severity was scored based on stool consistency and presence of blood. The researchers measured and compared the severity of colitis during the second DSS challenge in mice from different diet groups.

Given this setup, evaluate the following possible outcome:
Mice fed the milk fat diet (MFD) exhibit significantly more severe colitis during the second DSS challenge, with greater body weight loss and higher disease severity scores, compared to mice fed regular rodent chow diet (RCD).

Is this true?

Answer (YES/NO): NO